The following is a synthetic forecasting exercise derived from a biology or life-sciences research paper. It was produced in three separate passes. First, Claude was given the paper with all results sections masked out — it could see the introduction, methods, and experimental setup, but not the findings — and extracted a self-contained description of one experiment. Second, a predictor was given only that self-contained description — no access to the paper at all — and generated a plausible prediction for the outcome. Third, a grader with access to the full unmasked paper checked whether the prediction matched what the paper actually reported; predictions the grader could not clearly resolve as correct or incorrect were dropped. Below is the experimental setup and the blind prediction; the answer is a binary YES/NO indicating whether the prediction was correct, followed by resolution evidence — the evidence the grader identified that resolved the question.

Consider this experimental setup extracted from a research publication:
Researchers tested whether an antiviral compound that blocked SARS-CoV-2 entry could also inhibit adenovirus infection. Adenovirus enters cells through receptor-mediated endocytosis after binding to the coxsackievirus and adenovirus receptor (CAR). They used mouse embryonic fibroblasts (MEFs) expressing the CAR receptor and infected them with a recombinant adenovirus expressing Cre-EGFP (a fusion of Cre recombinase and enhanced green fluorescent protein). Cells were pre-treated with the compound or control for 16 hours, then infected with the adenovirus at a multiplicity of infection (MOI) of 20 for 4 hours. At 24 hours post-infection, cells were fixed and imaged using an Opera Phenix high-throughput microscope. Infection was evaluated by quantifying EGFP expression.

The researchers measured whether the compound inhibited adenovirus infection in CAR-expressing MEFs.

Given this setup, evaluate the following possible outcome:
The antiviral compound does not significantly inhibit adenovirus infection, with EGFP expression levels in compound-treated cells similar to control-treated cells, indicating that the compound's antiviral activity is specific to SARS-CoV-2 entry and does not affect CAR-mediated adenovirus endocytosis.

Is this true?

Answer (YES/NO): NO